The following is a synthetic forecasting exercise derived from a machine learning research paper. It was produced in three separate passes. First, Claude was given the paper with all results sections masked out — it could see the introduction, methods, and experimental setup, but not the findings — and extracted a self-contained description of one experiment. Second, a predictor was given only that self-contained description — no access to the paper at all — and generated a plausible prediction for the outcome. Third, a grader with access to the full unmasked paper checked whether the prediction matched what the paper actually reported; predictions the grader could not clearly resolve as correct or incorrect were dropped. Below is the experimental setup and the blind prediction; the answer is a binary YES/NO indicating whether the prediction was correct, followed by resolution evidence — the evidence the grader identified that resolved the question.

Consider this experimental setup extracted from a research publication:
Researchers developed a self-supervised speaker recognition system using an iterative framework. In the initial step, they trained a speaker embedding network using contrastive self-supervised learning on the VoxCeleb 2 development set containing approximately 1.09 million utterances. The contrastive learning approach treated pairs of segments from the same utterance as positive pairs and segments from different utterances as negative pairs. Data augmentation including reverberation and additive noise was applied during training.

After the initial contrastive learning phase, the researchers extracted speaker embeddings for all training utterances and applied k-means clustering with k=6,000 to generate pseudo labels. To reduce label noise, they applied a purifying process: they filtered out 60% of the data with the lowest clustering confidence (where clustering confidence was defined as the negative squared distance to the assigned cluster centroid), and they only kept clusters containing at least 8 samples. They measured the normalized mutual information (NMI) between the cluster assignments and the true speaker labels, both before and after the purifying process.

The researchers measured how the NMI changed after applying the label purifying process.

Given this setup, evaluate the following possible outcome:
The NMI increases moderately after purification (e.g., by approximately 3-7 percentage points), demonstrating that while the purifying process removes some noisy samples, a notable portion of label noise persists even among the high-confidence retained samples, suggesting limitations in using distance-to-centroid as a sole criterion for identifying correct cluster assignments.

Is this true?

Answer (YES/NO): NO